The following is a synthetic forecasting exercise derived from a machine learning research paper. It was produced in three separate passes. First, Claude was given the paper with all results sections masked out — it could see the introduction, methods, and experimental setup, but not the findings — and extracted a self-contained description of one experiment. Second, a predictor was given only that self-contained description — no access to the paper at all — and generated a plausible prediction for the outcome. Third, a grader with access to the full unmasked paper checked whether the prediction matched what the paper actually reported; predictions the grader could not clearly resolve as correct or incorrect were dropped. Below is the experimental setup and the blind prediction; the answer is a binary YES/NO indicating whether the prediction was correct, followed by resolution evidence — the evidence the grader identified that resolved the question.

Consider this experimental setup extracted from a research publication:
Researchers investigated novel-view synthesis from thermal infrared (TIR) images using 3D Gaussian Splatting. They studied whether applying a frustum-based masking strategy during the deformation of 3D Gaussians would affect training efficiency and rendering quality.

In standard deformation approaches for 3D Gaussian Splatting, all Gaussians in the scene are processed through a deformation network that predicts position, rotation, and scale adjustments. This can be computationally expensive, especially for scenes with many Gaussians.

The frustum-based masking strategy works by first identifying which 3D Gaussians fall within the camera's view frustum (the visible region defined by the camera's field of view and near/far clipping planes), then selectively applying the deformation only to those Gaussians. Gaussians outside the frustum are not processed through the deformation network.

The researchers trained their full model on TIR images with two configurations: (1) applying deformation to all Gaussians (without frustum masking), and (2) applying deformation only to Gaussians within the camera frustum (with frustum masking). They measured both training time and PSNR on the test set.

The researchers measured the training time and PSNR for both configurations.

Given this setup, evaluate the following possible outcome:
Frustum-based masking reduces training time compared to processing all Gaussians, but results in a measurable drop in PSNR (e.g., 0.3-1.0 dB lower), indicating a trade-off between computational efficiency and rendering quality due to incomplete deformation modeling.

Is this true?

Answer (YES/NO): NO